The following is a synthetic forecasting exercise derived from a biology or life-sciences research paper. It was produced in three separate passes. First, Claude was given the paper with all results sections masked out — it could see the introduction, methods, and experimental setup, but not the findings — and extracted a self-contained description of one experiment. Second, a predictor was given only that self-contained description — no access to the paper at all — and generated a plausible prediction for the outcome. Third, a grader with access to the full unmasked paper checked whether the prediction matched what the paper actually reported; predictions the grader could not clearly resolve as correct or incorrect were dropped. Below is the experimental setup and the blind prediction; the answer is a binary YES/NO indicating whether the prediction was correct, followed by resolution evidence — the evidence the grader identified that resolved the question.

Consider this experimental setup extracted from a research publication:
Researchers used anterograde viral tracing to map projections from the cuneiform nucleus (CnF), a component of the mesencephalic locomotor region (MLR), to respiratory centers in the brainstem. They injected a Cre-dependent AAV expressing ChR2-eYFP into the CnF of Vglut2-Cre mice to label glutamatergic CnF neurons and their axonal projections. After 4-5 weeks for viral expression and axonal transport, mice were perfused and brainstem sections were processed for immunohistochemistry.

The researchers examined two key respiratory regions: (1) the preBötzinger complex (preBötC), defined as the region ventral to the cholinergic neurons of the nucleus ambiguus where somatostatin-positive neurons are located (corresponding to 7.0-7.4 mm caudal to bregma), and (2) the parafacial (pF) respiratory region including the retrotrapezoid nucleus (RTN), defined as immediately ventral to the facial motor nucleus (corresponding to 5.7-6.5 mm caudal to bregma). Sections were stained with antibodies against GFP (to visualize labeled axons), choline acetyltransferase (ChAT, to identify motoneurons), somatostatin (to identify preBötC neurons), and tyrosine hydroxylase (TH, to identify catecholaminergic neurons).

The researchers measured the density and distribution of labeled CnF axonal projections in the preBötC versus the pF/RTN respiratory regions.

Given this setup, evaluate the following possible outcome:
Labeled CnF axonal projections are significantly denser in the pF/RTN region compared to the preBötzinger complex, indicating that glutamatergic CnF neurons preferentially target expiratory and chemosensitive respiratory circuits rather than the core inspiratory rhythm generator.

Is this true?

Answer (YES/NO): NO